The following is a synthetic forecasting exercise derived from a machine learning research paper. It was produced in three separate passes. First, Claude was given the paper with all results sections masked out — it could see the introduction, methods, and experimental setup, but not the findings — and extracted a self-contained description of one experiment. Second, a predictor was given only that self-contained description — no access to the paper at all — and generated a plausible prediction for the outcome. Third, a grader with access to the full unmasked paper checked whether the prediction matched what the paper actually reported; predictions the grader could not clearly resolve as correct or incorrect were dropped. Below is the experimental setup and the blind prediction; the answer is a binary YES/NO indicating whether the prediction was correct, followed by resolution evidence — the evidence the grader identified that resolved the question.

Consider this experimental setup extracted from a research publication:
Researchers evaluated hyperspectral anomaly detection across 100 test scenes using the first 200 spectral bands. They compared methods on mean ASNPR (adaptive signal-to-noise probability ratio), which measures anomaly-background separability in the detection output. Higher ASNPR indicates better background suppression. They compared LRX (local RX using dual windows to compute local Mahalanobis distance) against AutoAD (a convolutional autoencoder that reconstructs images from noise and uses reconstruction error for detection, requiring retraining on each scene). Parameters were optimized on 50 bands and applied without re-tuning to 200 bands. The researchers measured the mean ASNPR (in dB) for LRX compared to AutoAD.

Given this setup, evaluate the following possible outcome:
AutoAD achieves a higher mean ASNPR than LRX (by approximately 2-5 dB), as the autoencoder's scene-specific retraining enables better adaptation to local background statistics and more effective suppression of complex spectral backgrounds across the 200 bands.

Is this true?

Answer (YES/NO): NO